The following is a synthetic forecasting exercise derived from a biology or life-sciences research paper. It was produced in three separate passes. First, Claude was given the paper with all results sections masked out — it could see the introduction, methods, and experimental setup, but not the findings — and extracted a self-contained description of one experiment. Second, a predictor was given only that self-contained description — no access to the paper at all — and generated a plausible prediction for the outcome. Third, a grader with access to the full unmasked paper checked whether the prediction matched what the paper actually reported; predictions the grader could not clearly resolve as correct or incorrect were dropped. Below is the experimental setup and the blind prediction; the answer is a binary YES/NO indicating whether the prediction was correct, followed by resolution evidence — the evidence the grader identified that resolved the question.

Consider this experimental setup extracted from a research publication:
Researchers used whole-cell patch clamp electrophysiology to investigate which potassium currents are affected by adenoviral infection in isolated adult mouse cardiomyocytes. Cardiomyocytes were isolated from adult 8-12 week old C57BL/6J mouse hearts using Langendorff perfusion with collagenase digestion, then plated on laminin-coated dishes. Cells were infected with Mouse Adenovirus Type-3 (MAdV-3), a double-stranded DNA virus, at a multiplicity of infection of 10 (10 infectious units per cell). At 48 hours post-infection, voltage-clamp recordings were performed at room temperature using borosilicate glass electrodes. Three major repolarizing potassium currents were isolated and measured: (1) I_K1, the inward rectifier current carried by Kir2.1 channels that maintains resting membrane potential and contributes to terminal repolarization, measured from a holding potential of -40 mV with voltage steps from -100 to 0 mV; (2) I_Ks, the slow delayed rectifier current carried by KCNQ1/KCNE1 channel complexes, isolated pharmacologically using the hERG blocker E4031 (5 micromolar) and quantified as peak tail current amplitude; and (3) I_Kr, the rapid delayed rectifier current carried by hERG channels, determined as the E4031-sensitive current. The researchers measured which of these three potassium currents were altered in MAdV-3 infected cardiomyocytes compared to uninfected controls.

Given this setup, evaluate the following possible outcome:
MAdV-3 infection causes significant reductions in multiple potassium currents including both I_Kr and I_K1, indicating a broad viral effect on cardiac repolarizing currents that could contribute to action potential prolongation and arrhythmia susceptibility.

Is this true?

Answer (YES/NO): NO